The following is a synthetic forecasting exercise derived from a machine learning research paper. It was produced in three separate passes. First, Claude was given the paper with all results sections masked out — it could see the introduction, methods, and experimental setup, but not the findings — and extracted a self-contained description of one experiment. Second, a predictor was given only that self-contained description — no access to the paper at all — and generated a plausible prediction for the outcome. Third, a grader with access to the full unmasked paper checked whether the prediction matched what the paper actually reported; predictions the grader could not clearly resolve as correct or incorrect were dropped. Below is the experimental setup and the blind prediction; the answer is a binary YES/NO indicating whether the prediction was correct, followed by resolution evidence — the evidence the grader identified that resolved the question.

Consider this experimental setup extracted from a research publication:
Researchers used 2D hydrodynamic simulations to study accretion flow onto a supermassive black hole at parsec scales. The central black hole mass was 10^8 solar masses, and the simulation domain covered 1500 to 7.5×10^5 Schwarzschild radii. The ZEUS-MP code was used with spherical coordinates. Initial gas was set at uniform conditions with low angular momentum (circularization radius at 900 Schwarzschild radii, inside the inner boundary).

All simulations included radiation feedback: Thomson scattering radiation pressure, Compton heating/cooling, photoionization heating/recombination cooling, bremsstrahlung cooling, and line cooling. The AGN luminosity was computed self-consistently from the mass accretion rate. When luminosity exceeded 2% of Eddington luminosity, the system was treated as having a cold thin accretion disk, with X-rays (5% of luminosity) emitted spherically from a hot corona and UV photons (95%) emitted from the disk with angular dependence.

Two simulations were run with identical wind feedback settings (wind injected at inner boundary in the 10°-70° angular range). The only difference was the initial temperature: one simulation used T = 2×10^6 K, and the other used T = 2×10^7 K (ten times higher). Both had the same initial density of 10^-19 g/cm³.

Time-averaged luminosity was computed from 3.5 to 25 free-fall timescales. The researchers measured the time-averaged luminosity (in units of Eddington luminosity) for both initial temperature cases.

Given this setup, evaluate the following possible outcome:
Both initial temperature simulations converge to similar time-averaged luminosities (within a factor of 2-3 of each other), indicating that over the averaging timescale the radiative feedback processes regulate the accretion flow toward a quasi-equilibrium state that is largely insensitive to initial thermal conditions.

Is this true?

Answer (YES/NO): YES